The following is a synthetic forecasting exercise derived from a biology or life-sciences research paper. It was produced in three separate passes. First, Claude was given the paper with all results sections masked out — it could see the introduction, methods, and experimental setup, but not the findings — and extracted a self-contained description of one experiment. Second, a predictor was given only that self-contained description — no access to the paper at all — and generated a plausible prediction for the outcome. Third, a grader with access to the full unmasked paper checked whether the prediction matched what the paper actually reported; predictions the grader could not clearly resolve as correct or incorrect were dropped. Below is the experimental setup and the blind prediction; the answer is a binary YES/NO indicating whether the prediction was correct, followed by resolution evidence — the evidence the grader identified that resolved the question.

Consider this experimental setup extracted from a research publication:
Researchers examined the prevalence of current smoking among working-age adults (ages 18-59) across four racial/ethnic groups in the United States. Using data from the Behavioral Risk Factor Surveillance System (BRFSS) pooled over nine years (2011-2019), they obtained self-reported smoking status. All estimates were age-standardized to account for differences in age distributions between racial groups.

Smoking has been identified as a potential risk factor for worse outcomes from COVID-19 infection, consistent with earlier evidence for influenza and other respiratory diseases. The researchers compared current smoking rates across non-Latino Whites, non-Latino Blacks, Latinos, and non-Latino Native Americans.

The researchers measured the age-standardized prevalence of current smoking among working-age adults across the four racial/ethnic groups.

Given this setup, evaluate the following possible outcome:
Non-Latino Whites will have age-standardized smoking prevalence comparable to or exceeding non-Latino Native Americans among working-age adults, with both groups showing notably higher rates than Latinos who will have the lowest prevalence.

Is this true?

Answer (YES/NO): NO